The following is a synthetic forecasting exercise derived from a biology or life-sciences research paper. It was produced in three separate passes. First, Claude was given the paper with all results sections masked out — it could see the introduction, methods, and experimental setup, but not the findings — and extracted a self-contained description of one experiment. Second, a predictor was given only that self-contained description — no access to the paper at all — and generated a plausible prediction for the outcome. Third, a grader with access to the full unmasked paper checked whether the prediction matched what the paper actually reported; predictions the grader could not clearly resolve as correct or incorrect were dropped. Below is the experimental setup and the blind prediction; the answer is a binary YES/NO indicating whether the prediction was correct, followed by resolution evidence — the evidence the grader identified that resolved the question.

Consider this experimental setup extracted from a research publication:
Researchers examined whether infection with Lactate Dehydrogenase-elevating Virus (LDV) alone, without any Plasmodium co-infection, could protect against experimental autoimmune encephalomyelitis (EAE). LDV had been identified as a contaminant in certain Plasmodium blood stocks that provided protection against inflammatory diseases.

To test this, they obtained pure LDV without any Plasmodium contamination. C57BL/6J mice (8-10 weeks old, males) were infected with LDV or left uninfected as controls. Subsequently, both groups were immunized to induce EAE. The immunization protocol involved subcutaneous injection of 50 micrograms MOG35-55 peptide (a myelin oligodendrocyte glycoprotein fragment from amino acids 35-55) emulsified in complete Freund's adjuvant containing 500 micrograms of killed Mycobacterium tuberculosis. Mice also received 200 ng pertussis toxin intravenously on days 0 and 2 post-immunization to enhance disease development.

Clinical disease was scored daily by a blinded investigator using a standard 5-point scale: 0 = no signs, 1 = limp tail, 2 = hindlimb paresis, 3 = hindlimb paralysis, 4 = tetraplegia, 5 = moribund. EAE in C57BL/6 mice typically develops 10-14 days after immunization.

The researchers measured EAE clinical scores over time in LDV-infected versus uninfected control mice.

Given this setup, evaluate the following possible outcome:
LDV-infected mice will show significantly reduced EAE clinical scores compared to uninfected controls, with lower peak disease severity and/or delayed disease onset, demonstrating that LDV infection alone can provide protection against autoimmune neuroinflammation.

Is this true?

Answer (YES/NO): YES